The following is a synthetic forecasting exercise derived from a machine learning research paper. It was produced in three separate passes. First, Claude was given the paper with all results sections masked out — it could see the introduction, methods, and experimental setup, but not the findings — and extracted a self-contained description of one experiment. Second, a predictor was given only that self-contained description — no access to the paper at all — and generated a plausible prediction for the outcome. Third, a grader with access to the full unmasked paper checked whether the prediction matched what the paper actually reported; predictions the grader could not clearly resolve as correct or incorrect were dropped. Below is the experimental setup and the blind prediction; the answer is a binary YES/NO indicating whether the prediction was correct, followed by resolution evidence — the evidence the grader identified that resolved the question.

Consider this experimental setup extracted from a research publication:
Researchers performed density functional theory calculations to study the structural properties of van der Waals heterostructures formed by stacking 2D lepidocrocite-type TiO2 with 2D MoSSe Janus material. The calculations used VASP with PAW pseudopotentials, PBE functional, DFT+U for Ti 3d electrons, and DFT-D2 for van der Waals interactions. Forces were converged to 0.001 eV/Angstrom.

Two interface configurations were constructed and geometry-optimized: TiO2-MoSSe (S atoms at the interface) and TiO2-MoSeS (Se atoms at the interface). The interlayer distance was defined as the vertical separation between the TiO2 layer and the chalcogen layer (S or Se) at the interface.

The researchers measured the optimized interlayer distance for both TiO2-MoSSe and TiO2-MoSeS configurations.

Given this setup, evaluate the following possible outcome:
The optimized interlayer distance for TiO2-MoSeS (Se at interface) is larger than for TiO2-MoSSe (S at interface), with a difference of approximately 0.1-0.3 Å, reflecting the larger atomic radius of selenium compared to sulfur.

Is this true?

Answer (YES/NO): YES